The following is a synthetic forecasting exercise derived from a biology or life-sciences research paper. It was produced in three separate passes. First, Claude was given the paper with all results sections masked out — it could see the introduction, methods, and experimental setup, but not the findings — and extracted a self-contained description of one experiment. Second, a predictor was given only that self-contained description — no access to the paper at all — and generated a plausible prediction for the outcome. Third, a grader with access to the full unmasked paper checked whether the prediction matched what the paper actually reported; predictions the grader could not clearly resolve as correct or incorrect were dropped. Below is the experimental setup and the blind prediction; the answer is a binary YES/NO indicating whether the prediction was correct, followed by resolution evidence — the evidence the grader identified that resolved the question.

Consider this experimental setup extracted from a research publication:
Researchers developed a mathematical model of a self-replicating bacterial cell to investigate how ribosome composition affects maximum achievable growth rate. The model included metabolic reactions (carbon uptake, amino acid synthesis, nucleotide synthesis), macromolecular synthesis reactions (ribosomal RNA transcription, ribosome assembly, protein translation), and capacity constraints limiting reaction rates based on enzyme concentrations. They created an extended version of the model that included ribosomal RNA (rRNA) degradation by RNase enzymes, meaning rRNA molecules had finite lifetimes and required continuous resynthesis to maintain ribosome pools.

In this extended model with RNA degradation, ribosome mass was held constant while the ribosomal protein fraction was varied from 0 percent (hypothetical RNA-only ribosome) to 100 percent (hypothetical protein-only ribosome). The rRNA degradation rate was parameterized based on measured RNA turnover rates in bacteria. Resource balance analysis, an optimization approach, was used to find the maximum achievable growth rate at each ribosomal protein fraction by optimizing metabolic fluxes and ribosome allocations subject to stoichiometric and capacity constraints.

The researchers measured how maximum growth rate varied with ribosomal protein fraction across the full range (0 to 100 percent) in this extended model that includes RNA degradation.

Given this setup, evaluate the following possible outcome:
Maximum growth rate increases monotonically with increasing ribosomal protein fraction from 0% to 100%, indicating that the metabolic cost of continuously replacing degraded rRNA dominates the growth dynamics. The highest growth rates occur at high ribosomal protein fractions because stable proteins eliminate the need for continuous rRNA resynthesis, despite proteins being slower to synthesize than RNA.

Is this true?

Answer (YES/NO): NO